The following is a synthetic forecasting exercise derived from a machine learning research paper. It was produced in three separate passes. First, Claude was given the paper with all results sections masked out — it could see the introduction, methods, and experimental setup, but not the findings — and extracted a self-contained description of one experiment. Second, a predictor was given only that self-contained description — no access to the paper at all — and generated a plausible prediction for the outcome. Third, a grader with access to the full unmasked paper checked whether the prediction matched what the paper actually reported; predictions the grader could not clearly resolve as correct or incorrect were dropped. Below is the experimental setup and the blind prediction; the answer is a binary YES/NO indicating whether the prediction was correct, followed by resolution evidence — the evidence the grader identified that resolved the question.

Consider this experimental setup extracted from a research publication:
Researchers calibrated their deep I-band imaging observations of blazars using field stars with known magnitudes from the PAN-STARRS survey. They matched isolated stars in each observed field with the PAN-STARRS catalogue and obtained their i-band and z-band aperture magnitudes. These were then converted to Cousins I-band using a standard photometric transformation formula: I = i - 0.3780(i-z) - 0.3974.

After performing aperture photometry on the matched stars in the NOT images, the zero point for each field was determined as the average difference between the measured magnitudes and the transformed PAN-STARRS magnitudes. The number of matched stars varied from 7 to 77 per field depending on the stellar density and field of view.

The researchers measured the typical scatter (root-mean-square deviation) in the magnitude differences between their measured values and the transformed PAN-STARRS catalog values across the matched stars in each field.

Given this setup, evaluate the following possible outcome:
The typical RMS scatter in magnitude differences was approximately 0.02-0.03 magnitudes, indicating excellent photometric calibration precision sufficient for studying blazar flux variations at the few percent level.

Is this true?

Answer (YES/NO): NO